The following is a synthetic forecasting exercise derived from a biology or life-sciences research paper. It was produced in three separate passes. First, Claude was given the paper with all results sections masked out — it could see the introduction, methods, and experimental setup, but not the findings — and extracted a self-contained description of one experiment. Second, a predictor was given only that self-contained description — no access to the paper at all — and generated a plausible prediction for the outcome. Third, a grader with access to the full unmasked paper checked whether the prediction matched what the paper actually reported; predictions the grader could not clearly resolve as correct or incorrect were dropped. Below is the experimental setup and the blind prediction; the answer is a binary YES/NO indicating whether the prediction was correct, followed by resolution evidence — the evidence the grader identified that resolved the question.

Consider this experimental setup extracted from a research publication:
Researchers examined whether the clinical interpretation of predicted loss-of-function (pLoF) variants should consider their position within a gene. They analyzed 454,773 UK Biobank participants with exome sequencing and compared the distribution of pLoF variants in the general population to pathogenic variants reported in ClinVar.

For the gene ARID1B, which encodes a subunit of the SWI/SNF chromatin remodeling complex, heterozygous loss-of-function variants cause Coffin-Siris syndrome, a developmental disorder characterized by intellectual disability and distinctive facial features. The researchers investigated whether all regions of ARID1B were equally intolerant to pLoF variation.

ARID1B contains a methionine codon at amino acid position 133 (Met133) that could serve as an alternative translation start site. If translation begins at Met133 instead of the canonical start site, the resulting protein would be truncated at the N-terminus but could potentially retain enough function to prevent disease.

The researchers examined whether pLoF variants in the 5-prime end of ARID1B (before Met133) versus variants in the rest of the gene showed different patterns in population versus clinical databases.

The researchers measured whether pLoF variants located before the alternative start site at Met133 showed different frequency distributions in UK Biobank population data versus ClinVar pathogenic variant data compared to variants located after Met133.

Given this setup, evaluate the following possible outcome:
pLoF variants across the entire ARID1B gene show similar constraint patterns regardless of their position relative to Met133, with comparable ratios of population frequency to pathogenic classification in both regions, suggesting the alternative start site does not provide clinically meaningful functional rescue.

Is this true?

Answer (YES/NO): NO